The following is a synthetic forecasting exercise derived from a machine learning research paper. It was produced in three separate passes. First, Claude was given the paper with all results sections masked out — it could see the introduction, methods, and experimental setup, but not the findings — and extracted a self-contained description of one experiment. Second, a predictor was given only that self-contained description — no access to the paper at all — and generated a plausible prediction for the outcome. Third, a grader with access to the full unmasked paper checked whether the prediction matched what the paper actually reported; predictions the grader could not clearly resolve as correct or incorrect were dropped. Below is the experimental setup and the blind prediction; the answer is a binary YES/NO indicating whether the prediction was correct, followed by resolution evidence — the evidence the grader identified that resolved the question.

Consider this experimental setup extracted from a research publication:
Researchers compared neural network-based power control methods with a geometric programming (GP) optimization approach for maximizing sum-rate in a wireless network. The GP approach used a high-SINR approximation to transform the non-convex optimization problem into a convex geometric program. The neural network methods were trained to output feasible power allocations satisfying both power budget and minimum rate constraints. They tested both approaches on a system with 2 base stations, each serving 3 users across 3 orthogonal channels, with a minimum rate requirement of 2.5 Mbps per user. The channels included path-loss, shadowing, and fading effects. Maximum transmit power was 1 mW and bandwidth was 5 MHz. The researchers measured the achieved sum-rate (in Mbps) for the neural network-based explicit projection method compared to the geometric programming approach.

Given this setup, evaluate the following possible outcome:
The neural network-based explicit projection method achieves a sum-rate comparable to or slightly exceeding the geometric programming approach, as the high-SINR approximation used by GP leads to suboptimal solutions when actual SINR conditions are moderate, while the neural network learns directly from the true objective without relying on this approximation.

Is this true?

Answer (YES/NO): YES